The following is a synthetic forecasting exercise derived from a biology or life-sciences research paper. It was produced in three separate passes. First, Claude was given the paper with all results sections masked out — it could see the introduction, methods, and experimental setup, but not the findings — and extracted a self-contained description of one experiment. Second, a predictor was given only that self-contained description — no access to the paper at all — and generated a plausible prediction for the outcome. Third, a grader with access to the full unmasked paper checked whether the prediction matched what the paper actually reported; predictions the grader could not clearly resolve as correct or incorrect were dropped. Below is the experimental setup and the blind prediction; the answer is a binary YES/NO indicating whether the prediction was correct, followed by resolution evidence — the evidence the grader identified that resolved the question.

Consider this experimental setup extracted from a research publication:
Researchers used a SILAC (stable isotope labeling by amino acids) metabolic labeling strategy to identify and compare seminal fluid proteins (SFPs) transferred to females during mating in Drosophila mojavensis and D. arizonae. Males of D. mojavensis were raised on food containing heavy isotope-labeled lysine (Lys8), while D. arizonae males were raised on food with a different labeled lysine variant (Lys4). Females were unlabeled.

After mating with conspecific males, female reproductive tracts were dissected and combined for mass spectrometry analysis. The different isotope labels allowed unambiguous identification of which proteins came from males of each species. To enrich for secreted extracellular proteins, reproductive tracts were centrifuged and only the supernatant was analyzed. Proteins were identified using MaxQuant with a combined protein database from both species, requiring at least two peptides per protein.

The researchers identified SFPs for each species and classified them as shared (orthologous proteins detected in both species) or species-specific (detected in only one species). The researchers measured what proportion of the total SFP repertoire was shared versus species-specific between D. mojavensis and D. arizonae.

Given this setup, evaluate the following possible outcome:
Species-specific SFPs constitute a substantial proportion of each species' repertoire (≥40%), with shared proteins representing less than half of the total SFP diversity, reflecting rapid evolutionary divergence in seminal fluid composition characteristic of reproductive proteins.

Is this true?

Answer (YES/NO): NO